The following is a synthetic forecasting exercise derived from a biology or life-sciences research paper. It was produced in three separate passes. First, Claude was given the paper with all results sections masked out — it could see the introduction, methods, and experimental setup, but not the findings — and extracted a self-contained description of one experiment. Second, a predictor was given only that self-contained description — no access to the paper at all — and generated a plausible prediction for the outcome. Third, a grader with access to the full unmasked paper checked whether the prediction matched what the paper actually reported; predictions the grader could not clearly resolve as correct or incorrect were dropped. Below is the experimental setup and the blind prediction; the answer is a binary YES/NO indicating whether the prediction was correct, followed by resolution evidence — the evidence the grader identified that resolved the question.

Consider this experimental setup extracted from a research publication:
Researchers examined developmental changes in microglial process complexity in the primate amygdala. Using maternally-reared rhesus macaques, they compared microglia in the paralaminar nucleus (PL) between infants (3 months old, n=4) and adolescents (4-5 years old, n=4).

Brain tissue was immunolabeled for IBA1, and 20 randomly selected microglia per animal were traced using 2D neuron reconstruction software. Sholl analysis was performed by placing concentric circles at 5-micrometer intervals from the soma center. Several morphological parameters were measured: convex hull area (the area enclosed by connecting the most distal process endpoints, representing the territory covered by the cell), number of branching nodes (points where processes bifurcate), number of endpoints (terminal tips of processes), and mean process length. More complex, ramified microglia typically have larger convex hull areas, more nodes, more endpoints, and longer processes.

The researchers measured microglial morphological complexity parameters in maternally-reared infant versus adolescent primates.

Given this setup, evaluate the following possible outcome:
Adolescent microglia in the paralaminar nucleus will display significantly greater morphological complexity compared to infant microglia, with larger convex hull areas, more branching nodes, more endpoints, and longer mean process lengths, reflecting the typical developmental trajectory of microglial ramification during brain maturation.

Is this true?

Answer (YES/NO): NO